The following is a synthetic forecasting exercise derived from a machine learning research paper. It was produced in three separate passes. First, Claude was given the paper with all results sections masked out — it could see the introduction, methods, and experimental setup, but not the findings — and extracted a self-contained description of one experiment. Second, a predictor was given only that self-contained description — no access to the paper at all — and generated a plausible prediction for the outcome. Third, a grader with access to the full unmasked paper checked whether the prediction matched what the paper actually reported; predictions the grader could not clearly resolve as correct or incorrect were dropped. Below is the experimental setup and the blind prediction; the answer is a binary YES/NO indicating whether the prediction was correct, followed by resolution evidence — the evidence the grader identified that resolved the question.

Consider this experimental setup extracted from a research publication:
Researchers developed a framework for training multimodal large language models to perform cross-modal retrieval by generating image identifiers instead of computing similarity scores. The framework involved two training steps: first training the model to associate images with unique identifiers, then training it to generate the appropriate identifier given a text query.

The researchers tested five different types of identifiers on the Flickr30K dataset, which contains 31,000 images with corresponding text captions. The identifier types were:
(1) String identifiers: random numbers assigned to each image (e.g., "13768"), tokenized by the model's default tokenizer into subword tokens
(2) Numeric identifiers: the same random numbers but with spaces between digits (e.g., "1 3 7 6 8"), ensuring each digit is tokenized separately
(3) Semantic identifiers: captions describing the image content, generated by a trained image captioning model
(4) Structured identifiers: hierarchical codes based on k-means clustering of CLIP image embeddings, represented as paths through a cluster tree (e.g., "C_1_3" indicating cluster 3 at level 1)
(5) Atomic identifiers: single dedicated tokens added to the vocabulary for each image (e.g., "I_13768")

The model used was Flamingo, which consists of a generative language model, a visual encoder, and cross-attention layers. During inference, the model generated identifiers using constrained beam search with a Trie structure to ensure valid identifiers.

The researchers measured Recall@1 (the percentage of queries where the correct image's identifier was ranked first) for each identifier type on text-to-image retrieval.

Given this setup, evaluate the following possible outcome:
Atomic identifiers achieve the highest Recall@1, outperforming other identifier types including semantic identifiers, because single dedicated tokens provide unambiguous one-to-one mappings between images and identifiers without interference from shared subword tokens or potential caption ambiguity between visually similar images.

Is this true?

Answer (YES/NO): YES